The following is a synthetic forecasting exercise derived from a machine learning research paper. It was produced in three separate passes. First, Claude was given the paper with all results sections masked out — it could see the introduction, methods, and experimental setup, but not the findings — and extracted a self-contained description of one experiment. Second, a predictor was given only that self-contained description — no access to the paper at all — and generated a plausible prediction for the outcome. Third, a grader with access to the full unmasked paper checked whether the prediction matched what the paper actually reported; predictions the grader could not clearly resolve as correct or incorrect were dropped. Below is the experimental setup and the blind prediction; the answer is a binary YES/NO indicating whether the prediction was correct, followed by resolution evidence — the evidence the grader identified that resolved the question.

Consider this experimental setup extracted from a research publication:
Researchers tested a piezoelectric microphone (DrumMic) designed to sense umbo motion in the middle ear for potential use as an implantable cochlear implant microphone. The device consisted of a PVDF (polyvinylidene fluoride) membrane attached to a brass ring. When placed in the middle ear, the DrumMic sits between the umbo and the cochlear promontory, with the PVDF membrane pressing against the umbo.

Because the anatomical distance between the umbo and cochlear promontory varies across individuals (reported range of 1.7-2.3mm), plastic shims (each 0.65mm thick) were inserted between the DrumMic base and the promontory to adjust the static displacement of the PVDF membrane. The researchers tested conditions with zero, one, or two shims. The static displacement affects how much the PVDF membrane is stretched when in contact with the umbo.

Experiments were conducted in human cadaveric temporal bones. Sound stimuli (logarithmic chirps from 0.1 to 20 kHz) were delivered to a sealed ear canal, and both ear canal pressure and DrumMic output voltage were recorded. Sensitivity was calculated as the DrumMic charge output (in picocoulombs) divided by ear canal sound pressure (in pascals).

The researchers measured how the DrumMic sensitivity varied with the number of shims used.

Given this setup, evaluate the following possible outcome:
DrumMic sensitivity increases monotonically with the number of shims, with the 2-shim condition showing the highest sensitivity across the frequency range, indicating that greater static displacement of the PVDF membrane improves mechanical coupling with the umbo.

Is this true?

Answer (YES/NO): NO